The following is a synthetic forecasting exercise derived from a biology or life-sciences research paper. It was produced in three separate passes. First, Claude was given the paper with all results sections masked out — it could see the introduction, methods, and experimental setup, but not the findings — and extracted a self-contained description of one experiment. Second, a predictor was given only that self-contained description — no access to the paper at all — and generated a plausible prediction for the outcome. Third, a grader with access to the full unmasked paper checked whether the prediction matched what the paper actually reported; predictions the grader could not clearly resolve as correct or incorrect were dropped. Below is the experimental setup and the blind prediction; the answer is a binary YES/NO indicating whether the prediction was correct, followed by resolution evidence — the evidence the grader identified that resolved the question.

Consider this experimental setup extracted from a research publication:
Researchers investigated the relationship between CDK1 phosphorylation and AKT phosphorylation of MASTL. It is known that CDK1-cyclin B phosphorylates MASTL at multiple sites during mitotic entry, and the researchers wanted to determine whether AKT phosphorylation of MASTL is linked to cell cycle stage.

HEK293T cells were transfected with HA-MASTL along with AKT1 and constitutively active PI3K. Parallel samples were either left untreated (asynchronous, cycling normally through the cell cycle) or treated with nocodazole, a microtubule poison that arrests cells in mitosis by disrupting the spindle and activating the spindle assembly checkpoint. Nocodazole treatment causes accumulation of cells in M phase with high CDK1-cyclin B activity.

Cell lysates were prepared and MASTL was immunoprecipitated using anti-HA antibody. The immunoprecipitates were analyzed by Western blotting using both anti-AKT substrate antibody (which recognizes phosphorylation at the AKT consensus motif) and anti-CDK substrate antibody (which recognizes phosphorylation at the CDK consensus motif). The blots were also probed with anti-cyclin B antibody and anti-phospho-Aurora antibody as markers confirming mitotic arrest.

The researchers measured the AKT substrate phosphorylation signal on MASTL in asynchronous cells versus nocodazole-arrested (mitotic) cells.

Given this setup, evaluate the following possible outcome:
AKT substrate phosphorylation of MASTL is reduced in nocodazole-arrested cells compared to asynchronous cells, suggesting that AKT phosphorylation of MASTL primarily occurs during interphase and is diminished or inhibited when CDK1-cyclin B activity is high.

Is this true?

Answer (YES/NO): NO